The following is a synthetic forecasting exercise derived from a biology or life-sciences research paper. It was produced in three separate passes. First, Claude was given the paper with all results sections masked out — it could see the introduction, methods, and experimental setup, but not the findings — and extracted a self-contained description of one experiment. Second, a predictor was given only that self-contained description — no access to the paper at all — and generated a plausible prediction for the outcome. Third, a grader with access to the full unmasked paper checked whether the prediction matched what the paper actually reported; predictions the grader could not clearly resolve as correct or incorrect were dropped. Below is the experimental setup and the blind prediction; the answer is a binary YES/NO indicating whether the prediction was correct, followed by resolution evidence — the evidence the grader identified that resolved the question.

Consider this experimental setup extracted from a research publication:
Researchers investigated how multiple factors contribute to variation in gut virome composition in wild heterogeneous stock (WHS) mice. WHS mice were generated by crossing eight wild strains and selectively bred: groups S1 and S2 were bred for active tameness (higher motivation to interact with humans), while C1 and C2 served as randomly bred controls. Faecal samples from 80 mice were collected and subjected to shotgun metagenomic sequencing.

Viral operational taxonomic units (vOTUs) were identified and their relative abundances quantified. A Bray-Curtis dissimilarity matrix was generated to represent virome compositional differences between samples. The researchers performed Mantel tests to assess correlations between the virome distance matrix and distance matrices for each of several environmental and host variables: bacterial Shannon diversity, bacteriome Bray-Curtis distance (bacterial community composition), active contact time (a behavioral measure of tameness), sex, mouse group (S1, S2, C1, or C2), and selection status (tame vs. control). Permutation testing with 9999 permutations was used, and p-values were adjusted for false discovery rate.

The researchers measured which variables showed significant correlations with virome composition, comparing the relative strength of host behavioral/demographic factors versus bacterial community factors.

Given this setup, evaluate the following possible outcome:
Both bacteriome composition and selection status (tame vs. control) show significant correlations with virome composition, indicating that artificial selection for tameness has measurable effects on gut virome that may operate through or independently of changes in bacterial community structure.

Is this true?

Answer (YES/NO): YES